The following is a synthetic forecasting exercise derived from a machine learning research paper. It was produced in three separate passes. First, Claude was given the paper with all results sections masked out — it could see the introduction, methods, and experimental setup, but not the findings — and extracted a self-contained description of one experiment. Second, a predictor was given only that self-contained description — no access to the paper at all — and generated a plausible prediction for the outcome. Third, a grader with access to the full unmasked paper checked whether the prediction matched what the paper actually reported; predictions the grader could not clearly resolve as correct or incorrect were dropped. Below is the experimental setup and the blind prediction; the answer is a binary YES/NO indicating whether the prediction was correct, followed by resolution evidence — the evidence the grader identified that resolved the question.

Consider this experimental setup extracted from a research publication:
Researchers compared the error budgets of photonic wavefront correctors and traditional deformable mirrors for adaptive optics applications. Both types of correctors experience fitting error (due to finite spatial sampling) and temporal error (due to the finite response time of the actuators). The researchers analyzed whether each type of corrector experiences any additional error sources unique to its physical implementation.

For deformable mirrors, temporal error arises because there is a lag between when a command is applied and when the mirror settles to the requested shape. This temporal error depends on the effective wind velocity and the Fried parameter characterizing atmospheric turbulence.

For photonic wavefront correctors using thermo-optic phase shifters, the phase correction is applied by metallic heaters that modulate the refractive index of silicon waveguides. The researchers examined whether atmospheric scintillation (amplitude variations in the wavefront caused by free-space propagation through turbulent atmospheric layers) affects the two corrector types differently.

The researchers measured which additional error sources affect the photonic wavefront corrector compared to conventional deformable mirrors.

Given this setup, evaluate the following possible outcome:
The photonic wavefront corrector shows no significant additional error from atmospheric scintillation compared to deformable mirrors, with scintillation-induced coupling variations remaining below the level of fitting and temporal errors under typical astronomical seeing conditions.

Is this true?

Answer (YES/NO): NO